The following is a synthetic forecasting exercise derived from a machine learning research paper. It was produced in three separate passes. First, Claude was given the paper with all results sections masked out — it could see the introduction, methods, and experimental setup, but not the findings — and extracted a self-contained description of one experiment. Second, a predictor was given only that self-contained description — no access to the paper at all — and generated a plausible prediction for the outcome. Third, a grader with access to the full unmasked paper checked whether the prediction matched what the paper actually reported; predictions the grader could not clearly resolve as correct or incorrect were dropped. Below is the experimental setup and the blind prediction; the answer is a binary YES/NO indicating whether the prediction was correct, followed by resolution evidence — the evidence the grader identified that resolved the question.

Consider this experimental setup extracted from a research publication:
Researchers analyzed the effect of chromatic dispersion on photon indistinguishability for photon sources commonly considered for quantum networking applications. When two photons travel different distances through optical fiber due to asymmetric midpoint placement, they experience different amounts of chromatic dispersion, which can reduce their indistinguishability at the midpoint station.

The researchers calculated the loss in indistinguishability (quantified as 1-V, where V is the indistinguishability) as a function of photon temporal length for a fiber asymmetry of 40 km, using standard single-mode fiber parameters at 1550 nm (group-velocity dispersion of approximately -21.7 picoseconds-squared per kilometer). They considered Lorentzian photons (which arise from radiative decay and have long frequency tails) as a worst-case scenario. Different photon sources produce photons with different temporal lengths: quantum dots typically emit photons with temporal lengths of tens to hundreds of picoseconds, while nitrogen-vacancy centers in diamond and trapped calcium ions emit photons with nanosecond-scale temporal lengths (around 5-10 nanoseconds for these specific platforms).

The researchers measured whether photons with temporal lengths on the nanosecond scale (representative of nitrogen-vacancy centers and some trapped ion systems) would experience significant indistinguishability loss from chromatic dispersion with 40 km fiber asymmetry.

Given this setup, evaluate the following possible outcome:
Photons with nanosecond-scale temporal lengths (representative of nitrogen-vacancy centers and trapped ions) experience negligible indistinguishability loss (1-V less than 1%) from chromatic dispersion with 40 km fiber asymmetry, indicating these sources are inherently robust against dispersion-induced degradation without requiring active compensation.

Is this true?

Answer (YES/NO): NO